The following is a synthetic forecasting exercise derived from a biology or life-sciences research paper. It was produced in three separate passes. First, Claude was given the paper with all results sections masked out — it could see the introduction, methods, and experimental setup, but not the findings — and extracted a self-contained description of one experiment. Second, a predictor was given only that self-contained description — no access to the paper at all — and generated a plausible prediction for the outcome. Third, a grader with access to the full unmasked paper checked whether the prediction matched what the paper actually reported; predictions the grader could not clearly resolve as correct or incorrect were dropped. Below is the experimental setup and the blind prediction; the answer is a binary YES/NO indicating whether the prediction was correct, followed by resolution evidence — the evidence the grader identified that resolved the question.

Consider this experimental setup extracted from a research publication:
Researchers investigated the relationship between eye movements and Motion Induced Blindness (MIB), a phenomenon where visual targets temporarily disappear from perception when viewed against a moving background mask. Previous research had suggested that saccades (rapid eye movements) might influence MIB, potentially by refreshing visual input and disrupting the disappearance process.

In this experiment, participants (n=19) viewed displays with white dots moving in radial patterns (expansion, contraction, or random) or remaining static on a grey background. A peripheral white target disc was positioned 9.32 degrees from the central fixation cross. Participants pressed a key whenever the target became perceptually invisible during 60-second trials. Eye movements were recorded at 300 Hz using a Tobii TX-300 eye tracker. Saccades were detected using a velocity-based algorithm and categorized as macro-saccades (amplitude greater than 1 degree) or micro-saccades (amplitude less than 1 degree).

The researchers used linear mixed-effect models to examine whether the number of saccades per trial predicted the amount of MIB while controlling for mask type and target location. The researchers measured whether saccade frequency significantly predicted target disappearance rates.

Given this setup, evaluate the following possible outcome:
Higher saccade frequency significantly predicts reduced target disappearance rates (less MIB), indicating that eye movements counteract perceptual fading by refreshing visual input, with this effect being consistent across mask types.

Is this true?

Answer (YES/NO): NO